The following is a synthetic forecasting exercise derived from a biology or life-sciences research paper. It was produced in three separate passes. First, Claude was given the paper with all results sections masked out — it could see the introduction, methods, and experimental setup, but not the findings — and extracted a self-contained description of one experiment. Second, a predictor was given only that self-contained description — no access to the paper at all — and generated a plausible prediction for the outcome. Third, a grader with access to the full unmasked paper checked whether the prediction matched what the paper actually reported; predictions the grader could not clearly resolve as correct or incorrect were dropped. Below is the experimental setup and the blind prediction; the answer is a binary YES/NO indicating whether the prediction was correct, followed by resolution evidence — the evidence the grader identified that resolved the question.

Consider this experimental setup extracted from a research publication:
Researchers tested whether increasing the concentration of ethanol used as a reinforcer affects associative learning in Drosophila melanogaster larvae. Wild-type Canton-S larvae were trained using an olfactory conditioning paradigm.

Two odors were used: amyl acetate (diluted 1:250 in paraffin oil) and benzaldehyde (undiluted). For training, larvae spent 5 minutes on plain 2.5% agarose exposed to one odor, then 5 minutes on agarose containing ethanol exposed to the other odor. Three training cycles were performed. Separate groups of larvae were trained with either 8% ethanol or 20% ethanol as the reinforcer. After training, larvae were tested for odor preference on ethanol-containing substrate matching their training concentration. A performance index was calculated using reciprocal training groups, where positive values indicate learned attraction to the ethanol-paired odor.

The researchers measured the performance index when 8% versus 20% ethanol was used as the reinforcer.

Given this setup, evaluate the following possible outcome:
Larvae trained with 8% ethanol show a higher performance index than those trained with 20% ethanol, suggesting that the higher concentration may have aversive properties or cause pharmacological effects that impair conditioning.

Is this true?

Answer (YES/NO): NO